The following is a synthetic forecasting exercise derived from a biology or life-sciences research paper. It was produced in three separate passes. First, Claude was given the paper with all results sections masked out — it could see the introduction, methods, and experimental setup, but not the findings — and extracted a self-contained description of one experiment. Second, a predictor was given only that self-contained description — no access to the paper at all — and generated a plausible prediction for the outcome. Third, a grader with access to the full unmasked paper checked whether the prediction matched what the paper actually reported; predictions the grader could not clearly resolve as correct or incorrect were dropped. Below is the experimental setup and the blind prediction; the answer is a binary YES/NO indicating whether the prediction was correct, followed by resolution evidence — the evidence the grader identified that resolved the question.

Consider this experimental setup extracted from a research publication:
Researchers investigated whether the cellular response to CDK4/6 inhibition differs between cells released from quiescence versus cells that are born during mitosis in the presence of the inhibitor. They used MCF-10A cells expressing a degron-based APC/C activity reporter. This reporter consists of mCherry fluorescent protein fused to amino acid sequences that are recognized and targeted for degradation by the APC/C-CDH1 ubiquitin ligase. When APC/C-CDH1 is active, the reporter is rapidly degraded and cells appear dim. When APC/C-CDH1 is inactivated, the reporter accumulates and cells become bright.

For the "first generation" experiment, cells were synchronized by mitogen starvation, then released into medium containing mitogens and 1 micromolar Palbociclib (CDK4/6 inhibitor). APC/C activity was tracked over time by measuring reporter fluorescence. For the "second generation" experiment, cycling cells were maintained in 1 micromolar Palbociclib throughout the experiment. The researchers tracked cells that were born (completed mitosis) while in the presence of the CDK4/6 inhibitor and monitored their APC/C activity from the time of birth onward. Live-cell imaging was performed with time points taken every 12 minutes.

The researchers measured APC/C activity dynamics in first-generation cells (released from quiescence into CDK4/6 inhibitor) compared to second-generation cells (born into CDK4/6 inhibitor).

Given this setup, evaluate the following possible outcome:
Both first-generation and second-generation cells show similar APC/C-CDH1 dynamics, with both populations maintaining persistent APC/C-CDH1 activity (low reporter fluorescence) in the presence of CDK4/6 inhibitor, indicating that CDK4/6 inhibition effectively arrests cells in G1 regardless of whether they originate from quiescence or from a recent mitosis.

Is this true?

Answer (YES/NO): NO